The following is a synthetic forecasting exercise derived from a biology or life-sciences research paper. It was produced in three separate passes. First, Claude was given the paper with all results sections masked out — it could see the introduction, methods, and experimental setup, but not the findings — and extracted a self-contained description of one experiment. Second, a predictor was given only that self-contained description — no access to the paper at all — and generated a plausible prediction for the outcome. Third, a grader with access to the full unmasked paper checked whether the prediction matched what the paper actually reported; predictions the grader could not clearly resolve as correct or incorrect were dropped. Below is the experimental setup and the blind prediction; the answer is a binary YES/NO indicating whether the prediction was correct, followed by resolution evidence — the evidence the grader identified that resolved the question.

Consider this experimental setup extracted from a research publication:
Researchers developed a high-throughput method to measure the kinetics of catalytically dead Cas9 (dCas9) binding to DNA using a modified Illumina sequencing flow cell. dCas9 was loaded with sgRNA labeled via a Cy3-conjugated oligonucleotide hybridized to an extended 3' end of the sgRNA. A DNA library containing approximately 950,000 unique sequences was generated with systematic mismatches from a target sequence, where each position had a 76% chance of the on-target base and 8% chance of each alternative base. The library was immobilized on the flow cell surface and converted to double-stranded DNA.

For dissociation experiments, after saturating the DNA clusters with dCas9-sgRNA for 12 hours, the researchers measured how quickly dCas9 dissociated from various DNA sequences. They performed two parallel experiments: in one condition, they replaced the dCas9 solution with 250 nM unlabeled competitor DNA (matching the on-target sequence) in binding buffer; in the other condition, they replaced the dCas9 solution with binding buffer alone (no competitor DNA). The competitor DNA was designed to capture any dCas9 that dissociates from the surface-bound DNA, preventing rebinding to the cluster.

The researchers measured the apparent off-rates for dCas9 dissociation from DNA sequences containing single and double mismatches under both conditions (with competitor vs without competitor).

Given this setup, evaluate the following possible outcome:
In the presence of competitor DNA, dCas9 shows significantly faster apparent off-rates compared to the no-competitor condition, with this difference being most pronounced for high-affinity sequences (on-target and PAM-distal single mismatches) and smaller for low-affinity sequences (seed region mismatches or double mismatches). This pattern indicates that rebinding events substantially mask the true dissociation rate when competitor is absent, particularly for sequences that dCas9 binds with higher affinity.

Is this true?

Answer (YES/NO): NO